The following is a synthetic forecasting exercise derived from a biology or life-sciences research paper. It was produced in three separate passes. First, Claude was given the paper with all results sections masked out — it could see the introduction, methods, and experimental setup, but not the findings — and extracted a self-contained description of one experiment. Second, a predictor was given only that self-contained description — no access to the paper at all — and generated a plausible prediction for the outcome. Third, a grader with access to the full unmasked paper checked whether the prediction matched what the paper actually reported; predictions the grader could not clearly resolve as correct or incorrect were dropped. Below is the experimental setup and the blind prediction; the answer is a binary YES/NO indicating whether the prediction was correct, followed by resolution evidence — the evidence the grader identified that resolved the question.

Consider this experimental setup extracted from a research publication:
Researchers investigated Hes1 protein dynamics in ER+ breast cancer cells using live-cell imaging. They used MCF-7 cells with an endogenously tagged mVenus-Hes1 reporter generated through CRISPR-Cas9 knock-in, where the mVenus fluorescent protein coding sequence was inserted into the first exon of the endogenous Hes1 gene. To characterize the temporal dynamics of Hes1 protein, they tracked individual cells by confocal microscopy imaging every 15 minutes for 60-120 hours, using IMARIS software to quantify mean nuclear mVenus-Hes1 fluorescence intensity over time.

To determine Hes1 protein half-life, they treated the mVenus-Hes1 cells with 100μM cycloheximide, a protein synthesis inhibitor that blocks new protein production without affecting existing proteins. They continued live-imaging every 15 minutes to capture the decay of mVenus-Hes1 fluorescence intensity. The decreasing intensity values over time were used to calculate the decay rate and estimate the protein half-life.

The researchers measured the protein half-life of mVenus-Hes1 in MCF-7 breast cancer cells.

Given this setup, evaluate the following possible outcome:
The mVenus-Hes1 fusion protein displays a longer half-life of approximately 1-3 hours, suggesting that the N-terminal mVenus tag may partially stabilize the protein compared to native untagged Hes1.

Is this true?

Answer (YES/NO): NO